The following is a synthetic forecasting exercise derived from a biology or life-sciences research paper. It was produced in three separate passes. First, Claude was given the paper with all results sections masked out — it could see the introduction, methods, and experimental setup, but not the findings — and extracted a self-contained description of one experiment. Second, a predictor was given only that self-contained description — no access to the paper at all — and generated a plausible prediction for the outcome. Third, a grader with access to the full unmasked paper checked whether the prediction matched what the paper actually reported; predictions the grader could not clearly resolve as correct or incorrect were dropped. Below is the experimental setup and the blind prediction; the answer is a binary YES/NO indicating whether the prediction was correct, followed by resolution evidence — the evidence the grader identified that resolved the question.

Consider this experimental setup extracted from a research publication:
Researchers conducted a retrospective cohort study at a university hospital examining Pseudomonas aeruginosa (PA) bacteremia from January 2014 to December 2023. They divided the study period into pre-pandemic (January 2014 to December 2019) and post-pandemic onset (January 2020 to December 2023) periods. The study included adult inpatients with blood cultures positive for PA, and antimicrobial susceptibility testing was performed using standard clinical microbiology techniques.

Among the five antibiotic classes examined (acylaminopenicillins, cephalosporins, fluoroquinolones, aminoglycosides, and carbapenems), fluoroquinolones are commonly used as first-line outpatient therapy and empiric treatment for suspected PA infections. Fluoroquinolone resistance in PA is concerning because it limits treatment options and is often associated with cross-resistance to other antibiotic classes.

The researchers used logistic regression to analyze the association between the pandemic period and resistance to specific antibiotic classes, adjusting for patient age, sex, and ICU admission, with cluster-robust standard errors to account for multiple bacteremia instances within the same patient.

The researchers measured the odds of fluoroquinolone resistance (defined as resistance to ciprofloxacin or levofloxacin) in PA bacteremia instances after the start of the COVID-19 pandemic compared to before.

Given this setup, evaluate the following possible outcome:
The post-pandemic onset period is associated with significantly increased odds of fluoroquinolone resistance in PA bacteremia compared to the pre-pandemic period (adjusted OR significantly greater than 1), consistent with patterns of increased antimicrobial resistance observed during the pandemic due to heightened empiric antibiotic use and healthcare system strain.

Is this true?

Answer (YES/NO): NO